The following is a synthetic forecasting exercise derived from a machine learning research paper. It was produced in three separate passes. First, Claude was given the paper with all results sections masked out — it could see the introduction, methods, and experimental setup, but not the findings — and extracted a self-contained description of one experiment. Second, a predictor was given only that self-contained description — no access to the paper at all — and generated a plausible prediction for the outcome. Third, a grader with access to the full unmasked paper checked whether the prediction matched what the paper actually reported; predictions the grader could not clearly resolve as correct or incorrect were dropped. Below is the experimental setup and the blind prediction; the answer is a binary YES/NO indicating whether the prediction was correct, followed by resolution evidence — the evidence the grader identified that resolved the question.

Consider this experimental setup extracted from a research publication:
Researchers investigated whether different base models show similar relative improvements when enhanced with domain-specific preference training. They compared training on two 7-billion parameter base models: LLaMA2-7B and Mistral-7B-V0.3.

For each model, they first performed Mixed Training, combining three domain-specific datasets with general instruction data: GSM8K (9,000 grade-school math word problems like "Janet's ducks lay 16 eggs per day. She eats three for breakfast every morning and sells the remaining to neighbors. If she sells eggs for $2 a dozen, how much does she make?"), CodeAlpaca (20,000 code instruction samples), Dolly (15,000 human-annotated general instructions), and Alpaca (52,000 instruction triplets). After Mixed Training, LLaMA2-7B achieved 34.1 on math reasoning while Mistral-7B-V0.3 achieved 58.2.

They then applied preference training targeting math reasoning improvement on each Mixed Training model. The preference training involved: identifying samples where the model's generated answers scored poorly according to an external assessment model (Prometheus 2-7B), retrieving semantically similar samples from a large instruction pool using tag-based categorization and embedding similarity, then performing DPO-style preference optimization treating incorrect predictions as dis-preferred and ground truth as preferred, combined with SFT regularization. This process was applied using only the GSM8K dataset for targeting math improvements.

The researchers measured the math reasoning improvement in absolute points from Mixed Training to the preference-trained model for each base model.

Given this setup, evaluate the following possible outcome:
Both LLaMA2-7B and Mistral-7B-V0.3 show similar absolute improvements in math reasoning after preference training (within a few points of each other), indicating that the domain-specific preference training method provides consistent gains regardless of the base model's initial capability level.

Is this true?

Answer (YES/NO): NO